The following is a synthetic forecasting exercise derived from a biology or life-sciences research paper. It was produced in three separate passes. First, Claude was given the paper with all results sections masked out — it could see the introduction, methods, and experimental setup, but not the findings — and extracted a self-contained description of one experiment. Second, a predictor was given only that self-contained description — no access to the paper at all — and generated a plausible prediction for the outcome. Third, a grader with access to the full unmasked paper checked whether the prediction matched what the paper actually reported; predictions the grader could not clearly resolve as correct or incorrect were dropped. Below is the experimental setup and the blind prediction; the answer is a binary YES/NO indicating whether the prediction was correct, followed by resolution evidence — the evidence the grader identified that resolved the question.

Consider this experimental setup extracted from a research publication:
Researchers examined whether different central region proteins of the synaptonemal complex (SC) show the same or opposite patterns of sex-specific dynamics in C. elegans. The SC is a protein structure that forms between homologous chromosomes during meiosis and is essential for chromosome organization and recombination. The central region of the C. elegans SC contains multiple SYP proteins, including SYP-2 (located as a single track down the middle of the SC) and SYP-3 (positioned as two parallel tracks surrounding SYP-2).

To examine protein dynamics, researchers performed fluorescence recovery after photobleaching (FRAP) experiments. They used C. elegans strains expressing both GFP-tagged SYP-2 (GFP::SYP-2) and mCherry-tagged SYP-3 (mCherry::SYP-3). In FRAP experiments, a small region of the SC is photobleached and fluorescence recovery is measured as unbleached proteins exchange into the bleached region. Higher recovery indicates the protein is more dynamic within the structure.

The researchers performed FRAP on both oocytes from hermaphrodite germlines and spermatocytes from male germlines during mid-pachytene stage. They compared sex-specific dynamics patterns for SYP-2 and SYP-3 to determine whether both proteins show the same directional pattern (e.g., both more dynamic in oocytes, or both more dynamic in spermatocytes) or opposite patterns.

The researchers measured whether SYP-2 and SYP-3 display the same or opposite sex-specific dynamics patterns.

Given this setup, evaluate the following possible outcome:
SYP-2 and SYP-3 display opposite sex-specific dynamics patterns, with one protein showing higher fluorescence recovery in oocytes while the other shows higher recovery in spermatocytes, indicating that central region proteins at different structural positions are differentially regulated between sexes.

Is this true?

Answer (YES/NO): YES